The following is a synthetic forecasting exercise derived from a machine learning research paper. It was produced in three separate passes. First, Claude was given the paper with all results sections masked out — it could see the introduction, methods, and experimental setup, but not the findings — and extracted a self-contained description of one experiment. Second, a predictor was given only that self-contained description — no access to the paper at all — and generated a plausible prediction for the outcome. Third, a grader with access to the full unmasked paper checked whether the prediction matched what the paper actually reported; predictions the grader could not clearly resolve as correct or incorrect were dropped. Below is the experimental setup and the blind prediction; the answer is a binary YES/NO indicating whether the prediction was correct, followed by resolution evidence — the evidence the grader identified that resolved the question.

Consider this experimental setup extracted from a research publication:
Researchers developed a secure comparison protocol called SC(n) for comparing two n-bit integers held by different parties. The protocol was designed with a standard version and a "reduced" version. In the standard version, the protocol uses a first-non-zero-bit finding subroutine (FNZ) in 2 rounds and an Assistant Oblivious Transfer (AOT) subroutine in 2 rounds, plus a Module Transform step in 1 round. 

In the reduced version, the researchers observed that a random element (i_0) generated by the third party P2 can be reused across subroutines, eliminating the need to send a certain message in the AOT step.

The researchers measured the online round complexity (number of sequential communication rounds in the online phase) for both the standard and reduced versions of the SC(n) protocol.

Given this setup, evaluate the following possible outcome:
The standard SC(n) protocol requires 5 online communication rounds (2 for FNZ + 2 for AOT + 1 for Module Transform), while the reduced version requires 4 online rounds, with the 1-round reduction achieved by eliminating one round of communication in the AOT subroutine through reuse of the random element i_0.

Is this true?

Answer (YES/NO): YES